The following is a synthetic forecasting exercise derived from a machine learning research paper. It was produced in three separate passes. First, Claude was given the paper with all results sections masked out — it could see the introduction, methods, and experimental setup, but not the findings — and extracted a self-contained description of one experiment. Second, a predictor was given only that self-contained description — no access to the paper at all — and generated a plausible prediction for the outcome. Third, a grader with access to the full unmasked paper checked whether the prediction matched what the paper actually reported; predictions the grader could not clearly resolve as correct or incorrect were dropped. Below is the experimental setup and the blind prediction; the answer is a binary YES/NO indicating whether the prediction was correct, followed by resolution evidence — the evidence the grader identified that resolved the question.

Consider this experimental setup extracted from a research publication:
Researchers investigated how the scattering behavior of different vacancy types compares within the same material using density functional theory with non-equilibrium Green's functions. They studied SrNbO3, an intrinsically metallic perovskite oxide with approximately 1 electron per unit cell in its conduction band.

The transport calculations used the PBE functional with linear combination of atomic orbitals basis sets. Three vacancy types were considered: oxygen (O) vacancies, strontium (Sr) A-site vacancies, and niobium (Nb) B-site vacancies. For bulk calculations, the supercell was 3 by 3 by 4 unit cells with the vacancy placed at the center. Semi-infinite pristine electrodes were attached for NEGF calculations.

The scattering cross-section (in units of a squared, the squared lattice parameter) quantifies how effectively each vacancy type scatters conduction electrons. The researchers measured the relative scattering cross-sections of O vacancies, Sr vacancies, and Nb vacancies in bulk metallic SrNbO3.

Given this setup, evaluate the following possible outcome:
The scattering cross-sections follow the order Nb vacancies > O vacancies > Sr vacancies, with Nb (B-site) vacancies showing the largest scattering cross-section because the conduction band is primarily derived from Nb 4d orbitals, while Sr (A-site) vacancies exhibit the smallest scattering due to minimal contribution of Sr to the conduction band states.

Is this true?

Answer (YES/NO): NO